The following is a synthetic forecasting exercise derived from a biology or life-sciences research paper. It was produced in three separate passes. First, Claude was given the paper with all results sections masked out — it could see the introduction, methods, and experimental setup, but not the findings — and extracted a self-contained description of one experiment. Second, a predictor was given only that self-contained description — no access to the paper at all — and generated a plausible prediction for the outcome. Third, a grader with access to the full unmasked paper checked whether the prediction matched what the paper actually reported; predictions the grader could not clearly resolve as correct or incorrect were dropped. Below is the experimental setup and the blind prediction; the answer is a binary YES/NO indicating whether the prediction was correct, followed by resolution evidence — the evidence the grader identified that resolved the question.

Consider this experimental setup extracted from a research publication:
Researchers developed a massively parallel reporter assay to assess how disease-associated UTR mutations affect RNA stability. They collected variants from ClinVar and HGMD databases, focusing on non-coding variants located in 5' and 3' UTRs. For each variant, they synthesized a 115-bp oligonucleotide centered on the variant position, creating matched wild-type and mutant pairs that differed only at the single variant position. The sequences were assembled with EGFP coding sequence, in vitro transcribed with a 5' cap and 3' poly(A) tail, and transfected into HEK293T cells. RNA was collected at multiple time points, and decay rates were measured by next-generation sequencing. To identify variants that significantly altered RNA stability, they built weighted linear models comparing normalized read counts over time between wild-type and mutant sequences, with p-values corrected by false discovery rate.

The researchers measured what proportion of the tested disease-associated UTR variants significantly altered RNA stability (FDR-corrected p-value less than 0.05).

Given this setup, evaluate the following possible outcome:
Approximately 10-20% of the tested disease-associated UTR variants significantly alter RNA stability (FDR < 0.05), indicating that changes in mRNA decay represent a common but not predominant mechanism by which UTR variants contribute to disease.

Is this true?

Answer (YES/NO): NO